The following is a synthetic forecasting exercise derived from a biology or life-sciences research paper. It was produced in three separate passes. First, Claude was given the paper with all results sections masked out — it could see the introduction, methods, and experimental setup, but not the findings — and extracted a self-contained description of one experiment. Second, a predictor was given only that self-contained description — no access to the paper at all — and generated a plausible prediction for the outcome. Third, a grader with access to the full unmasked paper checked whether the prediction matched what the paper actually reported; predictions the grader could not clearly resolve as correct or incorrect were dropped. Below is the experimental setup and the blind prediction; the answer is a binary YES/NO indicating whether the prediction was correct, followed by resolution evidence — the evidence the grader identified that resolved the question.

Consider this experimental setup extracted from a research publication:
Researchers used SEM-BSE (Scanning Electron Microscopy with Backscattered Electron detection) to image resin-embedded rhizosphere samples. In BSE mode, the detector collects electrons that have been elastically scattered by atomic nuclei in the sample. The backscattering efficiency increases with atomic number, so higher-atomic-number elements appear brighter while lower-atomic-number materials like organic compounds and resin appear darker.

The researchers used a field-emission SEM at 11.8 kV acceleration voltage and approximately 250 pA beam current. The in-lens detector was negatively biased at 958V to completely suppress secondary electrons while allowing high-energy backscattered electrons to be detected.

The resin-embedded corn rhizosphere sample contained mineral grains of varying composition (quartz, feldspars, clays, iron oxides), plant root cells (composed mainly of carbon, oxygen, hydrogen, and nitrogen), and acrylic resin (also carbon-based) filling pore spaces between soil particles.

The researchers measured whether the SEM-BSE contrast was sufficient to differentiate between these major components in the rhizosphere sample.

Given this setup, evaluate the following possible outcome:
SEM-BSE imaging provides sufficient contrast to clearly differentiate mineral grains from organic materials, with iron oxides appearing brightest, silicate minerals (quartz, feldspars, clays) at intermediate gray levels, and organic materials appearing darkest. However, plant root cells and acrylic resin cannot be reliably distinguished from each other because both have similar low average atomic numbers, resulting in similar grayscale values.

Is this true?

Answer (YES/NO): NO